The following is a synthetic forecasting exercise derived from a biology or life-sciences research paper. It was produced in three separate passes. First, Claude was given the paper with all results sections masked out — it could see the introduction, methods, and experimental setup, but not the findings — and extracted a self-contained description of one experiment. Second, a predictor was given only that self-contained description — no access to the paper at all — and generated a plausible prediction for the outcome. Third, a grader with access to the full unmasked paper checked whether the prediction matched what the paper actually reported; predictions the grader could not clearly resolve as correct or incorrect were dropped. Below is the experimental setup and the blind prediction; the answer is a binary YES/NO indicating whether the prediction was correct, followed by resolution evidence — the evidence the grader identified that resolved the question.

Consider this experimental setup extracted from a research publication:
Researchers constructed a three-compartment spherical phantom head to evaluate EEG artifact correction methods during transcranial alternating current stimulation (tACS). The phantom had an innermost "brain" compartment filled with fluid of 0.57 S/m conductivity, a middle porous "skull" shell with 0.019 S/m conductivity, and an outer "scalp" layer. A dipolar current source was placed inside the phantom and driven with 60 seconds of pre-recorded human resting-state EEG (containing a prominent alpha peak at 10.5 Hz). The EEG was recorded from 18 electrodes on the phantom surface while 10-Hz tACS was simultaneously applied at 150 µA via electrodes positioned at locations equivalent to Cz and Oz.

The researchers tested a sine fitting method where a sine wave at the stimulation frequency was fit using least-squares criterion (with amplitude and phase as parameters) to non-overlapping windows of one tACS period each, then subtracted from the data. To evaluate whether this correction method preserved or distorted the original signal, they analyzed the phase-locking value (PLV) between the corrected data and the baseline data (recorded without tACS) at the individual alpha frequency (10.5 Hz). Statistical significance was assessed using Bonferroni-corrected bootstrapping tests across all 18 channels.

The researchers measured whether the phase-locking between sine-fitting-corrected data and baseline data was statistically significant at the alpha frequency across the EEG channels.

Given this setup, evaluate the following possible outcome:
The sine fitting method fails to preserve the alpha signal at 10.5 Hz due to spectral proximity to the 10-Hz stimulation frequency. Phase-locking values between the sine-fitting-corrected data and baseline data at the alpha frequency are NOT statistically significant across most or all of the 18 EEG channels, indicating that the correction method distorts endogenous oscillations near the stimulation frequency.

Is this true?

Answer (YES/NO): YES